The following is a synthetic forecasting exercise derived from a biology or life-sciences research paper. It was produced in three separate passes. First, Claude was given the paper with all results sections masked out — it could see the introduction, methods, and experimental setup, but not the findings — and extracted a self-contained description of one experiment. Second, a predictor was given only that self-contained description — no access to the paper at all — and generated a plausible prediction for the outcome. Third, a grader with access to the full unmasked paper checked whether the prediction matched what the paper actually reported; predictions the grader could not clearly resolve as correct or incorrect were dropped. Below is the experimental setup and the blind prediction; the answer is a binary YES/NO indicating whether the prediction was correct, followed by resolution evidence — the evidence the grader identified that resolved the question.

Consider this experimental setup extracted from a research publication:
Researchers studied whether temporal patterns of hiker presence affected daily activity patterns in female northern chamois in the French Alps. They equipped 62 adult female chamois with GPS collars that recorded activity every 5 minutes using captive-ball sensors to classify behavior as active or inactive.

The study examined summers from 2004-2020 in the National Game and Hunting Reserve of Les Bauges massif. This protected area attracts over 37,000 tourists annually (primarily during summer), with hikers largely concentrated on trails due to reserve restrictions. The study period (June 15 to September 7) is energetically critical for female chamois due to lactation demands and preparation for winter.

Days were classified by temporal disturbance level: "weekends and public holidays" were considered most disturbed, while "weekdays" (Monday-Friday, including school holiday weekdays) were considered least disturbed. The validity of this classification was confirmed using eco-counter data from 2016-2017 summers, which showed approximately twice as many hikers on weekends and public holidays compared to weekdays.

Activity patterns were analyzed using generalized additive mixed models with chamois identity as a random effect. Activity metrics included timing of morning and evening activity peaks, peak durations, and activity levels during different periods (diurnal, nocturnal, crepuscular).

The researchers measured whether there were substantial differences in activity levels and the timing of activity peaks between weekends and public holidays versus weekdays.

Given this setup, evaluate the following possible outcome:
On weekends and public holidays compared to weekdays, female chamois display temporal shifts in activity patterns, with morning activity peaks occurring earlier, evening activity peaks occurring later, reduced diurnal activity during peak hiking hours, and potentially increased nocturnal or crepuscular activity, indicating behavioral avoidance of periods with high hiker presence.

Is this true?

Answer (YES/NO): NO